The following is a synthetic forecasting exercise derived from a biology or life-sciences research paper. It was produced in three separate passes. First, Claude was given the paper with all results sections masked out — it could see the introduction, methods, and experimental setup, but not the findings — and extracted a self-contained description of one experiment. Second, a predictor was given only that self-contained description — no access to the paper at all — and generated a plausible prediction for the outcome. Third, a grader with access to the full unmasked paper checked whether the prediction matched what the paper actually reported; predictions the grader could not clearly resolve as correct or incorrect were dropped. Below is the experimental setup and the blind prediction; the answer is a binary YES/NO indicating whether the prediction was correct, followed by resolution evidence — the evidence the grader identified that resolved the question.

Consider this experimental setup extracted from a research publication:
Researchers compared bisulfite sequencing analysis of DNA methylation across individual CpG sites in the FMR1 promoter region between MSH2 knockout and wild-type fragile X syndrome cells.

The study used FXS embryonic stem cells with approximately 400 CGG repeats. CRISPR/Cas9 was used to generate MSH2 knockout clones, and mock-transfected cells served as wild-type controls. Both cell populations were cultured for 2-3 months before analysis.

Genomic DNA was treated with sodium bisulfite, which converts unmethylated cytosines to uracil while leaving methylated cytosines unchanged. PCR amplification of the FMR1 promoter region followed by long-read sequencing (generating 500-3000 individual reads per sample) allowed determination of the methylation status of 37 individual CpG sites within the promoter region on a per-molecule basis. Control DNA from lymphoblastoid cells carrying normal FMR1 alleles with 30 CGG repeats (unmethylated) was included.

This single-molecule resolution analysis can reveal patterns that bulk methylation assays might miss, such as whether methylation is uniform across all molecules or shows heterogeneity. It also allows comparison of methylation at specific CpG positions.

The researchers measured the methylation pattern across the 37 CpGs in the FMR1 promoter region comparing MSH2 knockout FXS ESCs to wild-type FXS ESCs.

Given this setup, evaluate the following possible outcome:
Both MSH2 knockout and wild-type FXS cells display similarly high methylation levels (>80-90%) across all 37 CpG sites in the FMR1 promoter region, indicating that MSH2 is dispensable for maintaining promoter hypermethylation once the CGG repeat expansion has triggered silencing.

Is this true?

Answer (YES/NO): YES